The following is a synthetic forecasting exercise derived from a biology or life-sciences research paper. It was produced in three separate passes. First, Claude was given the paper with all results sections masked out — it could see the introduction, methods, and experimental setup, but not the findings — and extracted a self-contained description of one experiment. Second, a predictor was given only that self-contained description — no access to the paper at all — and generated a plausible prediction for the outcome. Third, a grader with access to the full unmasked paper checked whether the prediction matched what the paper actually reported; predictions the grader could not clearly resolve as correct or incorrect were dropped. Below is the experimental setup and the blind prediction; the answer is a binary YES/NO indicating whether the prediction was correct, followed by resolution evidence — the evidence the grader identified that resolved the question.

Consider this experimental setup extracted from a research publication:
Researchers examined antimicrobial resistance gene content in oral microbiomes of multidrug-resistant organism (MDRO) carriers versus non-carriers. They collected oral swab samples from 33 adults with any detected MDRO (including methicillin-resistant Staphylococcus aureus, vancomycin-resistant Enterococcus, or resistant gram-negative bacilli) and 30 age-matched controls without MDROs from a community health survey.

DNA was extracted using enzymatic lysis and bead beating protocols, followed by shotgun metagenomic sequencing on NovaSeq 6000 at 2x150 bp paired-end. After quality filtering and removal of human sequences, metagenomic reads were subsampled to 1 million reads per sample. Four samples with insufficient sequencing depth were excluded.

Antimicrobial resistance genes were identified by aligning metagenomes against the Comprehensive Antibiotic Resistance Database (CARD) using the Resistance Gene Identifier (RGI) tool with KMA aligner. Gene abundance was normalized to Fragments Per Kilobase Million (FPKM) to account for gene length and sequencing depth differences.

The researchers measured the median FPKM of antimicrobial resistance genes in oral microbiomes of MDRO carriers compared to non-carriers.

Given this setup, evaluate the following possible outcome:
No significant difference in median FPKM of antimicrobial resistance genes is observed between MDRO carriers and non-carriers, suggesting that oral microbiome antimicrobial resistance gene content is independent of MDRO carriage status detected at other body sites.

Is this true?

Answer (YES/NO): NO